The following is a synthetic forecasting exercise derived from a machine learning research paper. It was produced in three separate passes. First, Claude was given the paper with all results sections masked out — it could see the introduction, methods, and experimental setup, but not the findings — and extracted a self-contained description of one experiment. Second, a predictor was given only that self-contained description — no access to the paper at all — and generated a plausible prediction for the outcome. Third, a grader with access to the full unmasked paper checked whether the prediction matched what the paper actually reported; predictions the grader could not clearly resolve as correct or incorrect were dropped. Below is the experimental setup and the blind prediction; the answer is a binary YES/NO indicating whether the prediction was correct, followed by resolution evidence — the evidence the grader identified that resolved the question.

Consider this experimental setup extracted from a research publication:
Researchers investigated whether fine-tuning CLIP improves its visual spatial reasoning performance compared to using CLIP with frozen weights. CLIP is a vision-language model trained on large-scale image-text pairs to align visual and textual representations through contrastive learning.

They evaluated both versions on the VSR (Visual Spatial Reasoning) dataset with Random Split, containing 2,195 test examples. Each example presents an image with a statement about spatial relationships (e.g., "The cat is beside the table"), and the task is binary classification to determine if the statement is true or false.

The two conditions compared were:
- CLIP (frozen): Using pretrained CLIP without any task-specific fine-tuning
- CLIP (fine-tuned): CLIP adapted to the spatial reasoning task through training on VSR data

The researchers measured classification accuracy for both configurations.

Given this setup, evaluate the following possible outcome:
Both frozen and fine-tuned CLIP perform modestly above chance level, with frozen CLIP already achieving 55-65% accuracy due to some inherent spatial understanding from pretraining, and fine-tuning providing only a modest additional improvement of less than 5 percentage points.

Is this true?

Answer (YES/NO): NO